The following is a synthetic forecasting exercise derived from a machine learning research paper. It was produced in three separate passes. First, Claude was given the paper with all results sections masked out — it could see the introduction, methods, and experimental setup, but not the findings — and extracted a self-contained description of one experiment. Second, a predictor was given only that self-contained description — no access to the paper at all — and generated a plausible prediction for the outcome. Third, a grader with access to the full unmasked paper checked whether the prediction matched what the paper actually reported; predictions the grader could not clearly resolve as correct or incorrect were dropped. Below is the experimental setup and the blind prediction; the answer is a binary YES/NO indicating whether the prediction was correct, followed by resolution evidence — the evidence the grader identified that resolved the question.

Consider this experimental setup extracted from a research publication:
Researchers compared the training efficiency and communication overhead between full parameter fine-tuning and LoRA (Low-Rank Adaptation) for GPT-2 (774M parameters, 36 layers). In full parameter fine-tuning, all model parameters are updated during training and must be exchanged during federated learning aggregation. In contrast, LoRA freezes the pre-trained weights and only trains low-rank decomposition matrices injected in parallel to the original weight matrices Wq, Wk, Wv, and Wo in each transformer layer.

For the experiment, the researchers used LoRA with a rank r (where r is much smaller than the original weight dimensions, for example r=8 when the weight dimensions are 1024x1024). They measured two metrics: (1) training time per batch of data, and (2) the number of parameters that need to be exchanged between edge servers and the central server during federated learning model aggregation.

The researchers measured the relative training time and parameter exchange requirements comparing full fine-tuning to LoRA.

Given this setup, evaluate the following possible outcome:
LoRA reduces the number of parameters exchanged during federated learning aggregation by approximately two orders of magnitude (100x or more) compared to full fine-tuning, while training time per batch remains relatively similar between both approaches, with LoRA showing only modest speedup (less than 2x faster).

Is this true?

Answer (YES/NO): YES